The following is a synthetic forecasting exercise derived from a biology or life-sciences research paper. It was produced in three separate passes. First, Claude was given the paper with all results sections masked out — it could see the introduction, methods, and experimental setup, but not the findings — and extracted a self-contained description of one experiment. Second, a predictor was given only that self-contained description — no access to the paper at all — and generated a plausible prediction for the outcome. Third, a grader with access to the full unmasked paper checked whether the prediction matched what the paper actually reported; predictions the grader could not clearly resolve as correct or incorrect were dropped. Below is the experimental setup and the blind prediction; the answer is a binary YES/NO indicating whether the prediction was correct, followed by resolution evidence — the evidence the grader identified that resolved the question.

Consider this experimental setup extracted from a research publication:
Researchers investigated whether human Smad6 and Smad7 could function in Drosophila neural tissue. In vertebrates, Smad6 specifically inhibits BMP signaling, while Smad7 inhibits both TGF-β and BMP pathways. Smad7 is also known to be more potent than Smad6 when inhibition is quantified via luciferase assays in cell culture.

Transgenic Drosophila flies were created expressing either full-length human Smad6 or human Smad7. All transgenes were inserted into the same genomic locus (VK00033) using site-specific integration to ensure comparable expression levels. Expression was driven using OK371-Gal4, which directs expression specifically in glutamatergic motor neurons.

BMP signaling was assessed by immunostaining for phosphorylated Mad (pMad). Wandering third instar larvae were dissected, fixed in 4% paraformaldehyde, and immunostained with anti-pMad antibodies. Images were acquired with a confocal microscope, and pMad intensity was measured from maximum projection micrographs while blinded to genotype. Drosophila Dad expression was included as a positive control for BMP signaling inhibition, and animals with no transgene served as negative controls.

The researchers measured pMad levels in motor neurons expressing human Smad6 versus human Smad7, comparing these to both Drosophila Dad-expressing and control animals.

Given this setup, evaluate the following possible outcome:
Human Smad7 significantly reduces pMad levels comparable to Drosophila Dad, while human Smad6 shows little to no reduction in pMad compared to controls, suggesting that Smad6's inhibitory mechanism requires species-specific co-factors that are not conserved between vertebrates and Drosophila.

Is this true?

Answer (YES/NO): NO